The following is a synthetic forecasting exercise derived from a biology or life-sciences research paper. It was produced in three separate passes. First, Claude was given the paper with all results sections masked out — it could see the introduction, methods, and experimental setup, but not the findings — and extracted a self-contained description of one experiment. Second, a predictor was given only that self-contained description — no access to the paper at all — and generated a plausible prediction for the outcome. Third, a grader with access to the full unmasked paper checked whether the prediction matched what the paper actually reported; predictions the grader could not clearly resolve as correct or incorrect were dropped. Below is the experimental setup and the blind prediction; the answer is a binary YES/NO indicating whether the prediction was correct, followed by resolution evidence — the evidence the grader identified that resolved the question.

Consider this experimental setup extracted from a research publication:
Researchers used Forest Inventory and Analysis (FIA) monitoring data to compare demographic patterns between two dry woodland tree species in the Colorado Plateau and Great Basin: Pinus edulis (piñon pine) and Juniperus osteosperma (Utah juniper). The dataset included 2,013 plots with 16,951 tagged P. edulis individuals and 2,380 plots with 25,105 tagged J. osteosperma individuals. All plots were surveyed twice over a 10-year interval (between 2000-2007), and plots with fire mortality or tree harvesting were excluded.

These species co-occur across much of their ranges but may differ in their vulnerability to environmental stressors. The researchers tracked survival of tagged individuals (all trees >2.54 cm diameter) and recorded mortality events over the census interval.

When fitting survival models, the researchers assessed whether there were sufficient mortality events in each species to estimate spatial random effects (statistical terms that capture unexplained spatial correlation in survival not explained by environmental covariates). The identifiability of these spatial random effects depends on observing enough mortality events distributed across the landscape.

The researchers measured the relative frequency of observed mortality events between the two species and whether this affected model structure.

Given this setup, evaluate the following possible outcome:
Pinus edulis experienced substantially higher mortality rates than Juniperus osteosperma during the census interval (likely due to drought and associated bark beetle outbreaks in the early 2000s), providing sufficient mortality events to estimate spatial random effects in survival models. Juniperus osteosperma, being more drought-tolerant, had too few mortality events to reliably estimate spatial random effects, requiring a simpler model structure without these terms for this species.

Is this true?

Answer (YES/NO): YES